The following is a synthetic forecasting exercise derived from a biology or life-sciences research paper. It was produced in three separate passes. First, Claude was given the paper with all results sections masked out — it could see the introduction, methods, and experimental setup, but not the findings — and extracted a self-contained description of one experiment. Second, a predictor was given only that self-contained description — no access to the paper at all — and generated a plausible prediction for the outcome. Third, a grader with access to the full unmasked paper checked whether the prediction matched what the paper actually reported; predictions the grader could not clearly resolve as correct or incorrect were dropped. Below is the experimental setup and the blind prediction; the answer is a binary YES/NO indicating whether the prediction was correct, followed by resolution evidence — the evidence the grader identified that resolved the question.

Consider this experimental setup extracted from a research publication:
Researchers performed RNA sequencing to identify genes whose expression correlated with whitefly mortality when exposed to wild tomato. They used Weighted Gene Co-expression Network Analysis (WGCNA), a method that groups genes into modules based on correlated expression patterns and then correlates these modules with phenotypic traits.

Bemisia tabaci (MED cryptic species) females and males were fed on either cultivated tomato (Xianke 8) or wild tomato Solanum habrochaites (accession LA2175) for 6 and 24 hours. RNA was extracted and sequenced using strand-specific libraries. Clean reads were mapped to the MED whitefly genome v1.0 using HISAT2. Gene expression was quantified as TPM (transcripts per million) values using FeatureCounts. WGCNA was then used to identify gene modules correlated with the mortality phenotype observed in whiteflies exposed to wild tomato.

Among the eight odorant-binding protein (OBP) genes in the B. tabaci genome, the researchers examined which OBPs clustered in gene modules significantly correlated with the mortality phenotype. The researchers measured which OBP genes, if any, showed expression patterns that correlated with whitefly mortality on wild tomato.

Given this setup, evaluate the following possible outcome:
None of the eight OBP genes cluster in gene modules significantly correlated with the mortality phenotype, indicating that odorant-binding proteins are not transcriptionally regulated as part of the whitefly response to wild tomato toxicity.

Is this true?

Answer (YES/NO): NO